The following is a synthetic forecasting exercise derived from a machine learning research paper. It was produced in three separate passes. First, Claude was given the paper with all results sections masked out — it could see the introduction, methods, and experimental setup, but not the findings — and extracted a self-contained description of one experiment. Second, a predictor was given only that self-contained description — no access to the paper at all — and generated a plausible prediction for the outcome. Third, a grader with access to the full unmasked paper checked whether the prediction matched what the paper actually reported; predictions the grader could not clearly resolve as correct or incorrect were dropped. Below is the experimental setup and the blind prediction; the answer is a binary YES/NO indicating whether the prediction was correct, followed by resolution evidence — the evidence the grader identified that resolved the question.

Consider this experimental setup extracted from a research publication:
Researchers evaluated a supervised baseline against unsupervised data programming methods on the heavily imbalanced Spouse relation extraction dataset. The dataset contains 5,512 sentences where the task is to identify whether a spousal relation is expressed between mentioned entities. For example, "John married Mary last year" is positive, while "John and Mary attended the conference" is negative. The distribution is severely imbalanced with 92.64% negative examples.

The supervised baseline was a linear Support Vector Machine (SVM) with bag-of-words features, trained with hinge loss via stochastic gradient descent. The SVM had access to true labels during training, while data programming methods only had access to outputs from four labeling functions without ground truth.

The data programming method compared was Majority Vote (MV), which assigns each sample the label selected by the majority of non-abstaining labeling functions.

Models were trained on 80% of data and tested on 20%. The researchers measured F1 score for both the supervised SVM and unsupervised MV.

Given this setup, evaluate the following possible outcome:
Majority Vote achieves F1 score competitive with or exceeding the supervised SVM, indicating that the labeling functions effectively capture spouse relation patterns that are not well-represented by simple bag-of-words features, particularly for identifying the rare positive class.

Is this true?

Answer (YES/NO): YES